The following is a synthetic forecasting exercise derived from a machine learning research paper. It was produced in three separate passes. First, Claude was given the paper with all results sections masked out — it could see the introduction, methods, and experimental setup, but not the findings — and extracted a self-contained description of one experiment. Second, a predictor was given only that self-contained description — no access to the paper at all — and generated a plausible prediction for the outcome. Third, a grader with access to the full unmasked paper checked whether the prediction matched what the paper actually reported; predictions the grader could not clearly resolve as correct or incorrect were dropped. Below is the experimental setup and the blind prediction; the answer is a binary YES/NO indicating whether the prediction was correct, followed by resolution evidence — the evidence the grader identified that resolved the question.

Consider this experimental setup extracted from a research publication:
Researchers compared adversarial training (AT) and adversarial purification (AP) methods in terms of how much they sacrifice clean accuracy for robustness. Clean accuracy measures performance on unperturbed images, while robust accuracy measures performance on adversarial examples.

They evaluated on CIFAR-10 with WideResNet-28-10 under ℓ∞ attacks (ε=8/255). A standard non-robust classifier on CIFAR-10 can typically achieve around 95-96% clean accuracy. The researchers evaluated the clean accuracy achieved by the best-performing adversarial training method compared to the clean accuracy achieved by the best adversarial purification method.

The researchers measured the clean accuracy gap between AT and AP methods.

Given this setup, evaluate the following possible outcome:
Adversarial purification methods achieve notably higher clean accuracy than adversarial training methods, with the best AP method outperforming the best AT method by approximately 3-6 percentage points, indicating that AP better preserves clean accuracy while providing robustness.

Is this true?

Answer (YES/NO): NO